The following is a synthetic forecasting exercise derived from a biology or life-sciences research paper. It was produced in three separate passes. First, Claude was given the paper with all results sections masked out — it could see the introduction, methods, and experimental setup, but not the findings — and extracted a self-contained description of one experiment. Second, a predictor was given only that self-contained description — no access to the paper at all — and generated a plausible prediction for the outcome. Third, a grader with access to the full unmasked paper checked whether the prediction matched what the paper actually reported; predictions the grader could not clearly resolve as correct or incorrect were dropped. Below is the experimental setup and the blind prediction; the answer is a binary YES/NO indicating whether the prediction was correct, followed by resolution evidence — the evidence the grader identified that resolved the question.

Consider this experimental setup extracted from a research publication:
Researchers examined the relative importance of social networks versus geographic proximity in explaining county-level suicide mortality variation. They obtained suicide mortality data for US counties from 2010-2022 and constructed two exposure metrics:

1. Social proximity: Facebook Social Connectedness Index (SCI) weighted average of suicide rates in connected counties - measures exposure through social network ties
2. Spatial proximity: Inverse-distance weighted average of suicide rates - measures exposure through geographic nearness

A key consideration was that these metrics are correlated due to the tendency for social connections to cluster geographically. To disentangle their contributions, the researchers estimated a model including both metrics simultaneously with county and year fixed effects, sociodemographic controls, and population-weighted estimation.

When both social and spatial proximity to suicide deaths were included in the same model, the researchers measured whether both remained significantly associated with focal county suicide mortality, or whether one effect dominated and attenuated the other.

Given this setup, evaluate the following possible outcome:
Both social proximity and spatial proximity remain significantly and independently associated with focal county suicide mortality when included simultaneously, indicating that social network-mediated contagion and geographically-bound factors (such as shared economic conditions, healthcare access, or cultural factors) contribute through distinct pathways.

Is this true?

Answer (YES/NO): YES